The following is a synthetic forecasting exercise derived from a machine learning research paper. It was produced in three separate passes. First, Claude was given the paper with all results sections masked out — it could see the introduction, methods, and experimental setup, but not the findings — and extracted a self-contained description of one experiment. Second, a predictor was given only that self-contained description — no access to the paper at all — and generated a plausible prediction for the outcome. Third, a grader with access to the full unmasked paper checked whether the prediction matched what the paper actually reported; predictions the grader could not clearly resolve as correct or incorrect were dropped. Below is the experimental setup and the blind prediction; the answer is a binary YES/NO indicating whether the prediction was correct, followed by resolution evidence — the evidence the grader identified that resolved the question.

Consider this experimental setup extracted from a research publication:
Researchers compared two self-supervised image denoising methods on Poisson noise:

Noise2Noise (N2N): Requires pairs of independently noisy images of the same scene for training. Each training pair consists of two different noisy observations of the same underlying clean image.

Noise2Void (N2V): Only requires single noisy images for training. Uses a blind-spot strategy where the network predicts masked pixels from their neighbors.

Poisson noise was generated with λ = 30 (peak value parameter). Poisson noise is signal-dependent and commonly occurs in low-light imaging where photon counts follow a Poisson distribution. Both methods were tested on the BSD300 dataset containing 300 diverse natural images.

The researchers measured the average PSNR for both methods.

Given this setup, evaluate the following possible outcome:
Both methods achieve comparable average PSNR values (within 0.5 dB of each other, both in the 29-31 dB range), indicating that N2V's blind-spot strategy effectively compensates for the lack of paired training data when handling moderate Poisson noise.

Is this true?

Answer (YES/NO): NO